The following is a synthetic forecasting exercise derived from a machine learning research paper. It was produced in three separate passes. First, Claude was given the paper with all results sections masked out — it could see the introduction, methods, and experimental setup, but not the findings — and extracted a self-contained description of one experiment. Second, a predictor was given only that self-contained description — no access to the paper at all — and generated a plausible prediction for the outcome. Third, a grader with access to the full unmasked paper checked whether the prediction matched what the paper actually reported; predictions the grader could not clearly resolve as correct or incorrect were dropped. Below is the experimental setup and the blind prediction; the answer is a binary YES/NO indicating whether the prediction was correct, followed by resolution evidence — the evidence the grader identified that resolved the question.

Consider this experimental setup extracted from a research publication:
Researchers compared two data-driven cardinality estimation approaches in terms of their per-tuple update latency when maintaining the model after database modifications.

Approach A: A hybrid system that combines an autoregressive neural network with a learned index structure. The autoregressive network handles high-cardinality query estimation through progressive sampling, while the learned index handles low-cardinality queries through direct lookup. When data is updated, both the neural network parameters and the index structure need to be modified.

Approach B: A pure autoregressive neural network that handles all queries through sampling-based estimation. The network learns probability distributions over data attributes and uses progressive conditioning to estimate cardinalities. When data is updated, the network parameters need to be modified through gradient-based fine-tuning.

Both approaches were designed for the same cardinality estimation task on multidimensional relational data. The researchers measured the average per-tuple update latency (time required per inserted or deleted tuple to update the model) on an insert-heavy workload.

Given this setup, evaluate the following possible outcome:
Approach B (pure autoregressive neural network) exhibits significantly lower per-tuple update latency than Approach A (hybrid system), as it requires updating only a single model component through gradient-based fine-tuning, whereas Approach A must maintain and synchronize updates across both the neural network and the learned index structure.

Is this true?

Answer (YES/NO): NO